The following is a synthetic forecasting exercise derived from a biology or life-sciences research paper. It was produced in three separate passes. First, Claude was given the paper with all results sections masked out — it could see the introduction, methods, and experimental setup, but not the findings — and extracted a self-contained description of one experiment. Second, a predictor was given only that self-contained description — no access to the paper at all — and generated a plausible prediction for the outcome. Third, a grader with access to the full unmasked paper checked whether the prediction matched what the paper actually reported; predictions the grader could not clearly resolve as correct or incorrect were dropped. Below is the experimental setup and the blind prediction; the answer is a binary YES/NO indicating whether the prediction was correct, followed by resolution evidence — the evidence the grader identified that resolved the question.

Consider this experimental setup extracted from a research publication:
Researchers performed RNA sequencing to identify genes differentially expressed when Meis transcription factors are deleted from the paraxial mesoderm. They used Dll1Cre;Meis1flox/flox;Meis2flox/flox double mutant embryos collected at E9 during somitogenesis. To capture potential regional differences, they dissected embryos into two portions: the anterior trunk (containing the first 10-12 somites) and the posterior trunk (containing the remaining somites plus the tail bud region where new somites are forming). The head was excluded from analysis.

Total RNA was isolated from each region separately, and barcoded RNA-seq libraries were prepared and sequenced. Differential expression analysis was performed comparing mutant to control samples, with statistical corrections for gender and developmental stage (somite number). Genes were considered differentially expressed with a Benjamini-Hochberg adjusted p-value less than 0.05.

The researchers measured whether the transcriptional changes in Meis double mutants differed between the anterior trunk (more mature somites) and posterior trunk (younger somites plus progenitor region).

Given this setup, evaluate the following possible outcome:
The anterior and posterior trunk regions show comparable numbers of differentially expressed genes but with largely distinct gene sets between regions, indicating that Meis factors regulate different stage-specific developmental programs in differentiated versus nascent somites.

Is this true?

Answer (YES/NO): NO